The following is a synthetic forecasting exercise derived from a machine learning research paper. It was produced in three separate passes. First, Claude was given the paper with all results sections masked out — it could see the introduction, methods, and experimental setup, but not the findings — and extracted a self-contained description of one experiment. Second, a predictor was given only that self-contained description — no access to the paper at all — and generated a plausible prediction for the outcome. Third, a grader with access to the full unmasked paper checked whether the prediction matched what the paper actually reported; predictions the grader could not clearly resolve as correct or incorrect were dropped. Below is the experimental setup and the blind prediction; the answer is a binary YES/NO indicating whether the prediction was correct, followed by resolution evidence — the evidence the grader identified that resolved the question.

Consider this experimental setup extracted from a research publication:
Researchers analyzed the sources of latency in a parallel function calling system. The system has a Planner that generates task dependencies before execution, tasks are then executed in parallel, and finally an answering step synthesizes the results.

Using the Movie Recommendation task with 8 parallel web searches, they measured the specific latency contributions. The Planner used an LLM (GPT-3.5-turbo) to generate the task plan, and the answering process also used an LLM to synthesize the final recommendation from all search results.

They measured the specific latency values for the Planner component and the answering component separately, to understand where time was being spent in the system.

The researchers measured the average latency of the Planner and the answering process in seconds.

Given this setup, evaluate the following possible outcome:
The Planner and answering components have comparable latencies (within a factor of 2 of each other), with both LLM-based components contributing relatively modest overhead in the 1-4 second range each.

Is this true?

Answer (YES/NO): YES